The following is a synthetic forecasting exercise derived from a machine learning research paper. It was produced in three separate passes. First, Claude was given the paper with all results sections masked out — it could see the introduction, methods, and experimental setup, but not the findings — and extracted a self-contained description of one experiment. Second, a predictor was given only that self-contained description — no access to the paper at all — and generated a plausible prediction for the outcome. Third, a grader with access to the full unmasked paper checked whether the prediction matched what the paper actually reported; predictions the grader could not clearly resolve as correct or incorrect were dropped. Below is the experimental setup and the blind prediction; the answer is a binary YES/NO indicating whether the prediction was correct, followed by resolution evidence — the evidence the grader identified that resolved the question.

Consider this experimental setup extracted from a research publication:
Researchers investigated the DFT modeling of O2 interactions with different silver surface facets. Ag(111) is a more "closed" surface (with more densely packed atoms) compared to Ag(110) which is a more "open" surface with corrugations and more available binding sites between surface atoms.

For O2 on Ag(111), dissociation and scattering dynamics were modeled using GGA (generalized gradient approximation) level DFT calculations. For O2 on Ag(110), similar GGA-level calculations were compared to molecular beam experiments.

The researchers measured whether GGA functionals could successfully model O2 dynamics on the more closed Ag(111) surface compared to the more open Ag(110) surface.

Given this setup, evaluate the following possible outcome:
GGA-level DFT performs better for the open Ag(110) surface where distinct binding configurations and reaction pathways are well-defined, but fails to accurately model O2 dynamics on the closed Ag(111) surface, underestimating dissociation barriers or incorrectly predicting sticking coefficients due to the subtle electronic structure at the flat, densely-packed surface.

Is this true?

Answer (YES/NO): NO